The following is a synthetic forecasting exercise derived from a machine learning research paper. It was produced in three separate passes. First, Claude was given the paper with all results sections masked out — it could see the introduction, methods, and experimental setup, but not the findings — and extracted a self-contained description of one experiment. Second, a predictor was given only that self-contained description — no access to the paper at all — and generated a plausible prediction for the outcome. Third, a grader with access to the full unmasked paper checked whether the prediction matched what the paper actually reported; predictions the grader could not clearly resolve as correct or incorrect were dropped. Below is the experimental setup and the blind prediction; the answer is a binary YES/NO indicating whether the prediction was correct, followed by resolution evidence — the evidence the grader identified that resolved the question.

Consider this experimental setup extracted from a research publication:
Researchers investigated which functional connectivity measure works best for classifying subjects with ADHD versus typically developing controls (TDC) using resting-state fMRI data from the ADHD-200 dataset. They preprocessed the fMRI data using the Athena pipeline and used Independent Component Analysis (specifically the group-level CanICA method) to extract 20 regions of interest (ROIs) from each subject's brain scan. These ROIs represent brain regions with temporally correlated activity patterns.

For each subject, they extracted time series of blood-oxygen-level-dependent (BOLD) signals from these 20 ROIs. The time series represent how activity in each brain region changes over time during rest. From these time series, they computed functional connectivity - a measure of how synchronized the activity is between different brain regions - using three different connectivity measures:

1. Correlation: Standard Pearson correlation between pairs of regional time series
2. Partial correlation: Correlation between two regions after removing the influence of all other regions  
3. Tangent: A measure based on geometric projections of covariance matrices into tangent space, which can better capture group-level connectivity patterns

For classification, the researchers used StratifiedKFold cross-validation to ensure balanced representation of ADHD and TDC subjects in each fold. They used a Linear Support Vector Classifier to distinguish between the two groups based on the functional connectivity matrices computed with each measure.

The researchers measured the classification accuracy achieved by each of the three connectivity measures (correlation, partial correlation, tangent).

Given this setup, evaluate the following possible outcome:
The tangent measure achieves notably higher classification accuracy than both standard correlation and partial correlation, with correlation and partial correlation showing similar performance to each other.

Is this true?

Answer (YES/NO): NO